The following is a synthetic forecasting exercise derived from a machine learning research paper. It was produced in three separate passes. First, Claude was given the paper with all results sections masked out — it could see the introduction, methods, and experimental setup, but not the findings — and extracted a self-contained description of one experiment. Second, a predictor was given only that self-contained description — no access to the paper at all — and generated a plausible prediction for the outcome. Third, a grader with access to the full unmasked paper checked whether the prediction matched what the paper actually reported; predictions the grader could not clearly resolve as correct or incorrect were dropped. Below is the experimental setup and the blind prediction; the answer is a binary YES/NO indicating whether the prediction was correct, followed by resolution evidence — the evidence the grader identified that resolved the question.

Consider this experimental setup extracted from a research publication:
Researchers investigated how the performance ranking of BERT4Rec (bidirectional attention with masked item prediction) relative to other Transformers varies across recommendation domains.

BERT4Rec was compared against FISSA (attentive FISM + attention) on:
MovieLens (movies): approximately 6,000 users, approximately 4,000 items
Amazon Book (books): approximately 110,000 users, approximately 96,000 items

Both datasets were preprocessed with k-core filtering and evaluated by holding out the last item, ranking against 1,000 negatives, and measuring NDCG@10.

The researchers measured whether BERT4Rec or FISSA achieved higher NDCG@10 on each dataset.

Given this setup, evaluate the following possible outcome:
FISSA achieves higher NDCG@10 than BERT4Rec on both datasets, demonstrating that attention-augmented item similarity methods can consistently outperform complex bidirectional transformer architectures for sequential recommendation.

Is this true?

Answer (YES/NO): NO